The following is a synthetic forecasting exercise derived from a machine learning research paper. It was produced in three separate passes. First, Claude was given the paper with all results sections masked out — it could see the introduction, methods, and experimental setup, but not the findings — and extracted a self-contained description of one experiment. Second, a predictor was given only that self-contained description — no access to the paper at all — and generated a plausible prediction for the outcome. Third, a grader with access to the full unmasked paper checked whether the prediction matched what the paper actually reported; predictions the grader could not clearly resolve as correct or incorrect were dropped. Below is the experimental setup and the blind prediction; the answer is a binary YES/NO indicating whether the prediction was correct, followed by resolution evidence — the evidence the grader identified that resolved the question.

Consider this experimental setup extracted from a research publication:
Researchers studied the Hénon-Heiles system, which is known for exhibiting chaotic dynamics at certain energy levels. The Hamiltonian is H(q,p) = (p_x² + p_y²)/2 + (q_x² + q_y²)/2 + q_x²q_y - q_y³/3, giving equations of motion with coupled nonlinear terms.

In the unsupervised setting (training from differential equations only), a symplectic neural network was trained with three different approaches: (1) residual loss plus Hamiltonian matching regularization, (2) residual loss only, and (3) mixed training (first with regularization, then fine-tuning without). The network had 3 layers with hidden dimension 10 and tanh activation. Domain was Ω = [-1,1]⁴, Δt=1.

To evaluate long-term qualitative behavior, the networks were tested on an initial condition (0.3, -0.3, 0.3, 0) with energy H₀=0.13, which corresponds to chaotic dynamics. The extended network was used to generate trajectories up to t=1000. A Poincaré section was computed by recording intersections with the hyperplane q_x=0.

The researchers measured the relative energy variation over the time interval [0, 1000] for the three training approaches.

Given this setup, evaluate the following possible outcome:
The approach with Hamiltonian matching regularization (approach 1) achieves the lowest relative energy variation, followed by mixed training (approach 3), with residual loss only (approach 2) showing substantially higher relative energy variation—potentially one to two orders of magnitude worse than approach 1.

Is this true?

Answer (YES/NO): NO